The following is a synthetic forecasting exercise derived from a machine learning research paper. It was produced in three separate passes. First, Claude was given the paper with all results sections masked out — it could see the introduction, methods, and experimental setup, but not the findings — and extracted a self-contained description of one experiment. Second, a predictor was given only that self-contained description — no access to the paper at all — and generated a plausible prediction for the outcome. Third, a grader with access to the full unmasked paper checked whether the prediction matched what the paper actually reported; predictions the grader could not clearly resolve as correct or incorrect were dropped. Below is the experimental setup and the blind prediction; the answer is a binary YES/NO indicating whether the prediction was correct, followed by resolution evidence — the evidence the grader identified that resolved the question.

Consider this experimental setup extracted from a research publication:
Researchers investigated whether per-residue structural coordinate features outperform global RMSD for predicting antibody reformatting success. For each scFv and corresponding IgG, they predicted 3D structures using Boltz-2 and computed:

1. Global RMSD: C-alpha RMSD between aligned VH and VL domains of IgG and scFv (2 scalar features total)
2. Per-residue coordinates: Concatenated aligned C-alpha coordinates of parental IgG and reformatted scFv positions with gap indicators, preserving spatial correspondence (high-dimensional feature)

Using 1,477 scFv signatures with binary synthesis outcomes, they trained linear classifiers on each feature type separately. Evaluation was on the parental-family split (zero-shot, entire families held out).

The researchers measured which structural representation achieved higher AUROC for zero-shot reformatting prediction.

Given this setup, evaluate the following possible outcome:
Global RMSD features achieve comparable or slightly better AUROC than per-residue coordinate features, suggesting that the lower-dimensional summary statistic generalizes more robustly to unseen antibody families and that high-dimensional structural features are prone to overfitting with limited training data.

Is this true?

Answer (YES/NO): NO